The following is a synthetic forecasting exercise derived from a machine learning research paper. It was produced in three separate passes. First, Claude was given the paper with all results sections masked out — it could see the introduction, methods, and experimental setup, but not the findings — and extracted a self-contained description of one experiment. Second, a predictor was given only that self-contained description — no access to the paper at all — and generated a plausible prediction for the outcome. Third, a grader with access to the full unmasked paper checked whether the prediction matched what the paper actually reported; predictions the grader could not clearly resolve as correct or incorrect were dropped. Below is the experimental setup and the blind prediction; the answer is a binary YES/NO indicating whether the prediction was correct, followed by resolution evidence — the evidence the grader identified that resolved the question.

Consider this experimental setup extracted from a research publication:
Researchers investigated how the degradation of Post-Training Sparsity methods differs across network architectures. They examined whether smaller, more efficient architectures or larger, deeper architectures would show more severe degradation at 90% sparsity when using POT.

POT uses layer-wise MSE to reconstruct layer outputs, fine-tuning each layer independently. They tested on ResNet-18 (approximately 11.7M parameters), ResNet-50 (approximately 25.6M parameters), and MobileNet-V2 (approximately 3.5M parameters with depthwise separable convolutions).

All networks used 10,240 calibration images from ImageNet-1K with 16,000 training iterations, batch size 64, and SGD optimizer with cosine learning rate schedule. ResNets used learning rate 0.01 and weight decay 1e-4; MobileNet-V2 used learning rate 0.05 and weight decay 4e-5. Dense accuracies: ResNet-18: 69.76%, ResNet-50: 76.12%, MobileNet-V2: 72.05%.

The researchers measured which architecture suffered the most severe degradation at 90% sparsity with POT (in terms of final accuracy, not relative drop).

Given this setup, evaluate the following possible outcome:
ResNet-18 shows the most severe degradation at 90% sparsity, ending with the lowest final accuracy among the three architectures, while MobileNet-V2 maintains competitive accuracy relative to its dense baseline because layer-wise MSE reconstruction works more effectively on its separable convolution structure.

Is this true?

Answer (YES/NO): NO